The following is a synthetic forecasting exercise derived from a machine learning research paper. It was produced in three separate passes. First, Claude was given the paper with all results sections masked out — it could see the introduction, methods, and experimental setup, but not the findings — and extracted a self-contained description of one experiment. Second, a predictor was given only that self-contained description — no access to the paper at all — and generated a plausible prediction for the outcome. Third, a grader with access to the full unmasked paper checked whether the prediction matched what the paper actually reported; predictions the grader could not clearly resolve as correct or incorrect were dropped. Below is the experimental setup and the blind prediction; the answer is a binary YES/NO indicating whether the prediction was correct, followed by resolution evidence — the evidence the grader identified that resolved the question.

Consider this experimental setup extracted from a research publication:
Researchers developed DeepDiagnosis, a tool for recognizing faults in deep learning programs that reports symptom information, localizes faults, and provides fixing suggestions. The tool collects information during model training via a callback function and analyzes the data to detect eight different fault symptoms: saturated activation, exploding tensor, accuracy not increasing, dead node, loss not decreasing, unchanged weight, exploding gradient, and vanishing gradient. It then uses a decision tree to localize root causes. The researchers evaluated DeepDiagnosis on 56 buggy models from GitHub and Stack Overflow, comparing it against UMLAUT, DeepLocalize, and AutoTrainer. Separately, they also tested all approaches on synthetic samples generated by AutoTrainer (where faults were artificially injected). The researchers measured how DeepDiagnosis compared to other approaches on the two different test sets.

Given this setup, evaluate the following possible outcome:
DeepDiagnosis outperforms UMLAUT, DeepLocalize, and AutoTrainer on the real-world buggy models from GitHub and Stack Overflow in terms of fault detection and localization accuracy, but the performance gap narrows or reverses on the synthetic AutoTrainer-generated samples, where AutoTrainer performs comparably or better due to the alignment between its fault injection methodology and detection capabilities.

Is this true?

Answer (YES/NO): YES